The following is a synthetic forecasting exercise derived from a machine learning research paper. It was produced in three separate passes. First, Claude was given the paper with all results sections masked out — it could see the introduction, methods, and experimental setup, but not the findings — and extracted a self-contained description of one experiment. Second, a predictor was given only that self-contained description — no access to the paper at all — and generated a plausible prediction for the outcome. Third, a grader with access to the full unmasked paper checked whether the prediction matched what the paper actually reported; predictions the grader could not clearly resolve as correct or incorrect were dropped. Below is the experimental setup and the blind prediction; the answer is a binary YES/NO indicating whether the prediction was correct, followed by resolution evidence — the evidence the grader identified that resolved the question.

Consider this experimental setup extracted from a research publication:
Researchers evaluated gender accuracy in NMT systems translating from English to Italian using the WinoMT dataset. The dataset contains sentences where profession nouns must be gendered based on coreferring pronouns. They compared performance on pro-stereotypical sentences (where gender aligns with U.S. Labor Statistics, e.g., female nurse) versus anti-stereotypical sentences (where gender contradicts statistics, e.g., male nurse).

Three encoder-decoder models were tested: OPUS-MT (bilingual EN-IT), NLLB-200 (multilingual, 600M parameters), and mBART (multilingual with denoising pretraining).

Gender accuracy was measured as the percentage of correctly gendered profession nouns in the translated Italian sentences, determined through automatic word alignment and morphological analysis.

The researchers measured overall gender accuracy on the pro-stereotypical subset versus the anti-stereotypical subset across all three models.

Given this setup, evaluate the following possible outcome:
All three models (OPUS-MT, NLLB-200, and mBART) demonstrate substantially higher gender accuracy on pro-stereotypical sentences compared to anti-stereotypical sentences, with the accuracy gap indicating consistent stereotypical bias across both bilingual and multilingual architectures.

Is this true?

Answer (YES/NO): YES